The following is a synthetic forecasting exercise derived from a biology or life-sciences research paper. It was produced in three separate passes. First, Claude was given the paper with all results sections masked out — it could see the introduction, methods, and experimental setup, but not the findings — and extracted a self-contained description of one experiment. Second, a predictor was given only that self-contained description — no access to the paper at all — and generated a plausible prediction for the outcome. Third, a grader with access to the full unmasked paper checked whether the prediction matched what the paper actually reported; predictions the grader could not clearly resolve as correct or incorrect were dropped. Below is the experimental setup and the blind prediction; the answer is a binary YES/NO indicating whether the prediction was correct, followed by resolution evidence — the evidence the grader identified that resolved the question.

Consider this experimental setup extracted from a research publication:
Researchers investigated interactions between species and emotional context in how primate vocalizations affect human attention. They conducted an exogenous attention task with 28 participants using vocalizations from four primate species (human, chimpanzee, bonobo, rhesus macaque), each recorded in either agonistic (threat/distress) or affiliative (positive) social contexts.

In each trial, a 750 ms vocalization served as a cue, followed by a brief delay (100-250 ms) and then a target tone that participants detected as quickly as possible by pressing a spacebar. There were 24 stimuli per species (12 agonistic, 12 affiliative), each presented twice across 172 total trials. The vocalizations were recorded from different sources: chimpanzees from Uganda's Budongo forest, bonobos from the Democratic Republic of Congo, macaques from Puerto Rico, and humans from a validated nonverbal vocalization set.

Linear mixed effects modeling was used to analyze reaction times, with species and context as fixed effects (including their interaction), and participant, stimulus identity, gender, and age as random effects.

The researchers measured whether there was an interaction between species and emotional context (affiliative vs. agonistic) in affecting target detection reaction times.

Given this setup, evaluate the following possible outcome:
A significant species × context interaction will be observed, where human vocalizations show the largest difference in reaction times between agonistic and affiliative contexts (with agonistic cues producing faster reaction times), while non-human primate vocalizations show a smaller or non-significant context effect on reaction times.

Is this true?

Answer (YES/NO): NO